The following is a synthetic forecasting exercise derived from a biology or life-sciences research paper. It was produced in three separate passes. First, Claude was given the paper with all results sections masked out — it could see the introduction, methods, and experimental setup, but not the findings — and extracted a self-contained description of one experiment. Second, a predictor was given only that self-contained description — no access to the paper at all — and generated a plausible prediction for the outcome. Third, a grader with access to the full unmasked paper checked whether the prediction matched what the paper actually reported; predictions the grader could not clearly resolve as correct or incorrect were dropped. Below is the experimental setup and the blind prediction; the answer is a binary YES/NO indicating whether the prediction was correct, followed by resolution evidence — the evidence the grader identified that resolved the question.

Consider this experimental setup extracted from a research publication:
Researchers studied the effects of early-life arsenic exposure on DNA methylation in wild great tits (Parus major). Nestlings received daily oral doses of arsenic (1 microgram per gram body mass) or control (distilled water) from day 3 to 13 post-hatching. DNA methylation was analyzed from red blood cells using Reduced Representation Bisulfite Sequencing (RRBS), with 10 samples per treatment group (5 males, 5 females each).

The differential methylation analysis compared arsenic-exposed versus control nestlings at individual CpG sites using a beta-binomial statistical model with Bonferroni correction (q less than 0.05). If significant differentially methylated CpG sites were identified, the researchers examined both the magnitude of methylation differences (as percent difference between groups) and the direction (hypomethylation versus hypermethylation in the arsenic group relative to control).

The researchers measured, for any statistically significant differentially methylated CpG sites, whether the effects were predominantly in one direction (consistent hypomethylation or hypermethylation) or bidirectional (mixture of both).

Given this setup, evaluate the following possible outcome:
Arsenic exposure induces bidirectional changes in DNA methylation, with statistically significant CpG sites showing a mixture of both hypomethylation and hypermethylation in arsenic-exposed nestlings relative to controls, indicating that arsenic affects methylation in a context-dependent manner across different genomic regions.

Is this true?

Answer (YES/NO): NO